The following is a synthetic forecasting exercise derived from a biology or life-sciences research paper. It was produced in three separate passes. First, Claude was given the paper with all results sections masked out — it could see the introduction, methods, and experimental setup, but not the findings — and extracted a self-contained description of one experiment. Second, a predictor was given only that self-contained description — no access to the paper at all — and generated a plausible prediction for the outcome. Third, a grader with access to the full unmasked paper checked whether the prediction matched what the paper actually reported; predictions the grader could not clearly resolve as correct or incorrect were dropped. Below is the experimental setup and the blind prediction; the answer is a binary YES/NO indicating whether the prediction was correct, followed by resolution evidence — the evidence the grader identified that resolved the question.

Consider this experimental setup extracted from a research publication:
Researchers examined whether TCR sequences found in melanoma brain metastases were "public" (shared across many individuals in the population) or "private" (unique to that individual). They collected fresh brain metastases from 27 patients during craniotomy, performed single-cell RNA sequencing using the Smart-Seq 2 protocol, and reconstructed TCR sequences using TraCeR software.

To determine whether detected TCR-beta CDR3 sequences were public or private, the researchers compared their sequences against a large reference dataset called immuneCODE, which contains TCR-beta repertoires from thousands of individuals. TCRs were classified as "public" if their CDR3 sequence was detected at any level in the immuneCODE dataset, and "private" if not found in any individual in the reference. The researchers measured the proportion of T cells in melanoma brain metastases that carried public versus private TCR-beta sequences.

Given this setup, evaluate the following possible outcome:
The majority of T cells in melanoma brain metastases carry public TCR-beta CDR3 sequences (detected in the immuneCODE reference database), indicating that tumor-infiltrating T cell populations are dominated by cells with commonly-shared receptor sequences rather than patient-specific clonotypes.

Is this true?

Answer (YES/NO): YES